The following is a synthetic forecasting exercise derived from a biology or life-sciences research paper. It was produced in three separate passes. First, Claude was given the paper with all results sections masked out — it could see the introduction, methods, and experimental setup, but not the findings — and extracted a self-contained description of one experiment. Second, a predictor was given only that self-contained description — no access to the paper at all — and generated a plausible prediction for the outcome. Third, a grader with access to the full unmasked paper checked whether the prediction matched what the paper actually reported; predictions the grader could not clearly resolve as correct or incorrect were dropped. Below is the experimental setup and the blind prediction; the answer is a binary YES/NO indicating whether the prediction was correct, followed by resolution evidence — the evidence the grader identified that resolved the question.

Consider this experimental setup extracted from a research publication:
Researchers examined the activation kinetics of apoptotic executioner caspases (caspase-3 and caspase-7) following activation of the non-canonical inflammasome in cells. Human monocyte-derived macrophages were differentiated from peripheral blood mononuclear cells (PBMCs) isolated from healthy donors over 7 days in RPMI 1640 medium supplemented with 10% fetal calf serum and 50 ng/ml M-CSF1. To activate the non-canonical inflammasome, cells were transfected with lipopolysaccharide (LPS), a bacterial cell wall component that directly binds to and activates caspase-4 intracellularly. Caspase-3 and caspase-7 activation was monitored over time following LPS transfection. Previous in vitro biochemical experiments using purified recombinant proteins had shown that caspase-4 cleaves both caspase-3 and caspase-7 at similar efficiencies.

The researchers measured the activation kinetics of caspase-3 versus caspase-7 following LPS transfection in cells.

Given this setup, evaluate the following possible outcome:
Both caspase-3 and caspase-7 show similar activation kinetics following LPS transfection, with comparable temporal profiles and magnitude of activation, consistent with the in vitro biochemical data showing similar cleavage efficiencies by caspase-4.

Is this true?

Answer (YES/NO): NO